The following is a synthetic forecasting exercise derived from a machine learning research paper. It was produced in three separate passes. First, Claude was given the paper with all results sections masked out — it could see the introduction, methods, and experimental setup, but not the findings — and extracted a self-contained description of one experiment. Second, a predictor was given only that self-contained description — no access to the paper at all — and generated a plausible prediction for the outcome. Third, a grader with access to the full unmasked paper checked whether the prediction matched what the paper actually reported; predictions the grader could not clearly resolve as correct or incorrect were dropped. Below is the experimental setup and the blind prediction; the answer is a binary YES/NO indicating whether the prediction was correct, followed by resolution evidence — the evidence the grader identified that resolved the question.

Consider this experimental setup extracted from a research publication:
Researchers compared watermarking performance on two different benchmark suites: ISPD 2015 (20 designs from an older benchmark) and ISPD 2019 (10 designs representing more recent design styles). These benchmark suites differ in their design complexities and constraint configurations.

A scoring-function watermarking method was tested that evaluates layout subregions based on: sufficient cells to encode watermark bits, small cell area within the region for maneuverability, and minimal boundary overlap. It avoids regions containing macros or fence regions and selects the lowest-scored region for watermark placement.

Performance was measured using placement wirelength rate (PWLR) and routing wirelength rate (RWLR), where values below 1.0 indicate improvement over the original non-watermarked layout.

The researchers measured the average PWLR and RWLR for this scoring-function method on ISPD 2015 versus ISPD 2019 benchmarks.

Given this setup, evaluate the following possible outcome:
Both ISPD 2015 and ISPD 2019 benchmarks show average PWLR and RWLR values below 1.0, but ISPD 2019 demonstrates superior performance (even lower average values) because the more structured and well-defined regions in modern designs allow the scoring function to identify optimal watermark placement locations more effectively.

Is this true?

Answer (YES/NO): NO